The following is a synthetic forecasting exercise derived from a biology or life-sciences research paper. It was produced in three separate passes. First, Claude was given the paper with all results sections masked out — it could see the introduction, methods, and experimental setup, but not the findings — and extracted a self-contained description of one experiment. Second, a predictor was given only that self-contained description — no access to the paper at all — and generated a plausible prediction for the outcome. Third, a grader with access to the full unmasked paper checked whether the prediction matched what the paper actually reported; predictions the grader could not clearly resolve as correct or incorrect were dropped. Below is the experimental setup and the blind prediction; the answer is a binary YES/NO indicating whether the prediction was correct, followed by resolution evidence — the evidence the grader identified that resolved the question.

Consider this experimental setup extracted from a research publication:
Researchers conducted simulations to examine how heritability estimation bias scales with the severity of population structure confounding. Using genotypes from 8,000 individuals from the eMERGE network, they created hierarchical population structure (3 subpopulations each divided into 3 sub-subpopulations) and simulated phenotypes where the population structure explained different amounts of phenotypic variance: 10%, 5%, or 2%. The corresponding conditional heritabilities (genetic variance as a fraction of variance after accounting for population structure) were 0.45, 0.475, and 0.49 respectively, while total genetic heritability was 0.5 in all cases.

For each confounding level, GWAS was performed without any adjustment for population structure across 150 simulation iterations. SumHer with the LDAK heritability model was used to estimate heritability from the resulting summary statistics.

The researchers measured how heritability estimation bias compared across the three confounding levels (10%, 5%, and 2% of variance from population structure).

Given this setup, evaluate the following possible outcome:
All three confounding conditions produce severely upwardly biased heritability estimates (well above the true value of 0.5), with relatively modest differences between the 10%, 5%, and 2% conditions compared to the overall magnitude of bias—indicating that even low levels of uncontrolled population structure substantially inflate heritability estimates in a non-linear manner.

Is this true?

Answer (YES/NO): NO